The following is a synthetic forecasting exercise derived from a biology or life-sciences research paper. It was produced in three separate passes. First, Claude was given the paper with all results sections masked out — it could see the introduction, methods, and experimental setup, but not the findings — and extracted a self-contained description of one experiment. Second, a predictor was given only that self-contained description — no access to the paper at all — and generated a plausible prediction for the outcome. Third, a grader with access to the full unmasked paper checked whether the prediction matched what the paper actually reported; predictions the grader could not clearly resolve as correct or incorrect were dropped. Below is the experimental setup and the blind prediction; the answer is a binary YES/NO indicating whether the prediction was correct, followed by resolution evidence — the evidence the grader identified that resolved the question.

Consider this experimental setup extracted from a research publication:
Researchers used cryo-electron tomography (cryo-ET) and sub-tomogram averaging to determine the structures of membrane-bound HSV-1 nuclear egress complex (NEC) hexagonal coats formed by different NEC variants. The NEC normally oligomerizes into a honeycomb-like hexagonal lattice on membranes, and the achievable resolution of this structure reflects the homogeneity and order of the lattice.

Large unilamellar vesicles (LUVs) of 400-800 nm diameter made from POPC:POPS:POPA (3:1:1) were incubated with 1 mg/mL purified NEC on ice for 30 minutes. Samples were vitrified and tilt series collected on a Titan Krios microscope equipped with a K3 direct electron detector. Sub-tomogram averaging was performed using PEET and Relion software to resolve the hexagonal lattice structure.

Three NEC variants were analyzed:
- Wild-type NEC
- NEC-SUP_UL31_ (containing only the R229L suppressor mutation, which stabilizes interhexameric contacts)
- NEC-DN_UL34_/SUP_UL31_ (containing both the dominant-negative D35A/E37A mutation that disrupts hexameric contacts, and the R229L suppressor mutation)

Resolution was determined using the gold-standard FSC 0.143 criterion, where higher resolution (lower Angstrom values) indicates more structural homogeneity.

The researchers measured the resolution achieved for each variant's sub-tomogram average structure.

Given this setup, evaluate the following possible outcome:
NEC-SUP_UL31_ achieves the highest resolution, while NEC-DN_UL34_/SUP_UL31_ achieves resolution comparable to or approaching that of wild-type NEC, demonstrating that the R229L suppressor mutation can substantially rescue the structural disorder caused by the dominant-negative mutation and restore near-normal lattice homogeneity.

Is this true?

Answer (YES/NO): NO